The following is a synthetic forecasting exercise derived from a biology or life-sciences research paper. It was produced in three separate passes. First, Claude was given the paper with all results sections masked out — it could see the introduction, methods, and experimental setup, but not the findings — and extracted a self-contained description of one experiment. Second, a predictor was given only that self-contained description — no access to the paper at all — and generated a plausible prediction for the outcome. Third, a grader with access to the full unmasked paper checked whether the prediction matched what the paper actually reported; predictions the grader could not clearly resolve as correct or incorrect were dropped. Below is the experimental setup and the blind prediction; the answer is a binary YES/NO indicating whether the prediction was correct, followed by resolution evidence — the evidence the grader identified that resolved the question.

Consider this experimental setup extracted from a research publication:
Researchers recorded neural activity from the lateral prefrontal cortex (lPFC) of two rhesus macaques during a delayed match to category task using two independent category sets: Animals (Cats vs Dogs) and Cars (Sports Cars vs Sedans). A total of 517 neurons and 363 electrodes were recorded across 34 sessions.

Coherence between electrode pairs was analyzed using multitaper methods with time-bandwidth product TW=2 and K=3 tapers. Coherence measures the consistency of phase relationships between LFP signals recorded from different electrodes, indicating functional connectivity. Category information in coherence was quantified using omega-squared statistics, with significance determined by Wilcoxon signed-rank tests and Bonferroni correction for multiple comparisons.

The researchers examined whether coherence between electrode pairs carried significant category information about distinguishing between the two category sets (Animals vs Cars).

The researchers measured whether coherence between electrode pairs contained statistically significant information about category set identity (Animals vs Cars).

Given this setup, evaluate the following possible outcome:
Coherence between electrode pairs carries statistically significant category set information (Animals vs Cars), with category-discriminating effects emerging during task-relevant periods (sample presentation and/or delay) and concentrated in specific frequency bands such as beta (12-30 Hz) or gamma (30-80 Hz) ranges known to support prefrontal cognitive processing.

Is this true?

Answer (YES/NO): YES